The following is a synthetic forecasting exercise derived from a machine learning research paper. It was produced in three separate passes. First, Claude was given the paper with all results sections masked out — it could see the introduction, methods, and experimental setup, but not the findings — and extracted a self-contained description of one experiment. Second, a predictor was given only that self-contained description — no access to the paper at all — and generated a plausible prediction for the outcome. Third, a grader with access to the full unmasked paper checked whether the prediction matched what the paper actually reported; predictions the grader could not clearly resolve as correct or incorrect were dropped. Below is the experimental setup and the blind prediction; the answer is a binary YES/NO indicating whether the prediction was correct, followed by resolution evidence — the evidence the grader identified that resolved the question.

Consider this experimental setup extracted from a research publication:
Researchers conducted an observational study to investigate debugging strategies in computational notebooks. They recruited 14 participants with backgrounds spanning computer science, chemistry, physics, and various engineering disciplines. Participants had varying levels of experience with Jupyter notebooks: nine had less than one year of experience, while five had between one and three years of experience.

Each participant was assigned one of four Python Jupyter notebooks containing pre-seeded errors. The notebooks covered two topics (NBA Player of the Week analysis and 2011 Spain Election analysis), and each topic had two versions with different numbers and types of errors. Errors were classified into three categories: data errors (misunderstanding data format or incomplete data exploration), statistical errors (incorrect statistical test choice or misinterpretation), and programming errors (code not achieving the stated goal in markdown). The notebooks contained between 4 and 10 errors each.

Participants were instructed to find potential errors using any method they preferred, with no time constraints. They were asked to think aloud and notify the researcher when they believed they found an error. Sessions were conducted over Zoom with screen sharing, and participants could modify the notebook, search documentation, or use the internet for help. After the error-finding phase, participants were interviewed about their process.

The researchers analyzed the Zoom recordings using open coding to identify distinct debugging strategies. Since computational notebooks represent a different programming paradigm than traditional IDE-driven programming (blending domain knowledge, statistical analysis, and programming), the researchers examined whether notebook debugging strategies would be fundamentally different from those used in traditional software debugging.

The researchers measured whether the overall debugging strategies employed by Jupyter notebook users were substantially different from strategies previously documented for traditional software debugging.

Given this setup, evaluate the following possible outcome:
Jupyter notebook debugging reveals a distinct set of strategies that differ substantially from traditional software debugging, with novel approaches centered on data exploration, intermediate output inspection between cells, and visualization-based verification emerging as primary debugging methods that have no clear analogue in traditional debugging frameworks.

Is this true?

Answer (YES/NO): NO